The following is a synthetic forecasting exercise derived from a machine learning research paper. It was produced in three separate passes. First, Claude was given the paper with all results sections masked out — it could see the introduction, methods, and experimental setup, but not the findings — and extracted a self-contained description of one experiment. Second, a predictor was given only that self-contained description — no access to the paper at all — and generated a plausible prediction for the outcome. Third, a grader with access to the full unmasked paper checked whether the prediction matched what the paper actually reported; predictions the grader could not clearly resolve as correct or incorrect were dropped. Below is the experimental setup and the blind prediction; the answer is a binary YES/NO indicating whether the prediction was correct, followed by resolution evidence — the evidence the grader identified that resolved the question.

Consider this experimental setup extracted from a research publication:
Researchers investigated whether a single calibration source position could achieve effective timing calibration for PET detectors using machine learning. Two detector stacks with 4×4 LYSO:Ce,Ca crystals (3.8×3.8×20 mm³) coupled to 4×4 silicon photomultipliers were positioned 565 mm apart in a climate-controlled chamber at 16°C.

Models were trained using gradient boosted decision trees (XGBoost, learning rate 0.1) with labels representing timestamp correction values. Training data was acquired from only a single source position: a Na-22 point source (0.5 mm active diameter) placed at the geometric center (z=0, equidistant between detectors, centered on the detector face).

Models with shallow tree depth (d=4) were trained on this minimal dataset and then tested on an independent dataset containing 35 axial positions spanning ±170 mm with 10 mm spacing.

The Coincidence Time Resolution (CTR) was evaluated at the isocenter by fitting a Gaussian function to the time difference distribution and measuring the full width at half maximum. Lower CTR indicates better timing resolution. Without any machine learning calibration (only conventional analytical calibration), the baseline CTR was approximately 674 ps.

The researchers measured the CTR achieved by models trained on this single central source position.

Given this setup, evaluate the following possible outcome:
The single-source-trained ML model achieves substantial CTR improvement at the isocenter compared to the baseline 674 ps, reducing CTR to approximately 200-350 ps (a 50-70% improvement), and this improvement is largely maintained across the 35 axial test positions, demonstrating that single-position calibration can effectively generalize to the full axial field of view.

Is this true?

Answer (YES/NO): NO